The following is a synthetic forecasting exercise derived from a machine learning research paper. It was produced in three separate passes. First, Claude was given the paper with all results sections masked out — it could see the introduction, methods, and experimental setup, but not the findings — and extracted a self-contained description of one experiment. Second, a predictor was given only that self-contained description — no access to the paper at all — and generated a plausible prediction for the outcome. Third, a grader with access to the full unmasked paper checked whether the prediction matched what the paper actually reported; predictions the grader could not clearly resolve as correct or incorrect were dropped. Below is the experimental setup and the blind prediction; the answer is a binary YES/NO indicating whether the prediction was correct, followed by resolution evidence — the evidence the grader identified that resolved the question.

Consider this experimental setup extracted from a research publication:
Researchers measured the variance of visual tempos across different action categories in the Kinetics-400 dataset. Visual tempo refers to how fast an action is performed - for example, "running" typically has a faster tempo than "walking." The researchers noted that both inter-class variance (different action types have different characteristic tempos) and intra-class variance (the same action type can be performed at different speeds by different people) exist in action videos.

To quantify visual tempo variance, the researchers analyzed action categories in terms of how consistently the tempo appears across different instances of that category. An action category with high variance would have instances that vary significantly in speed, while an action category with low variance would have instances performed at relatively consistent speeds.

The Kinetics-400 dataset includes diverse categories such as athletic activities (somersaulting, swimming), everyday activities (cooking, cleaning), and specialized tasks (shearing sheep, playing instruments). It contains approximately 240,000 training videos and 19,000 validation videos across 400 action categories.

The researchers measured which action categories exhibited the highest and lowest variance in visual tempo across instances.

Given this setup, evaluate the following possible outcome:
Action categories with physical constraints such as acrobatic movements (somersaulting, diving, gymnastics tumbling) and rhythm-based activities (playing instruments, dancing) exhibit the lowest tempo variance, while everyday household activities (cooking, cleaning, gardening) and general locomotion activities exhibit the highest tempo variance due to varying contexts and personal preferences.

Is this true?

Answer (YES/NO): NO